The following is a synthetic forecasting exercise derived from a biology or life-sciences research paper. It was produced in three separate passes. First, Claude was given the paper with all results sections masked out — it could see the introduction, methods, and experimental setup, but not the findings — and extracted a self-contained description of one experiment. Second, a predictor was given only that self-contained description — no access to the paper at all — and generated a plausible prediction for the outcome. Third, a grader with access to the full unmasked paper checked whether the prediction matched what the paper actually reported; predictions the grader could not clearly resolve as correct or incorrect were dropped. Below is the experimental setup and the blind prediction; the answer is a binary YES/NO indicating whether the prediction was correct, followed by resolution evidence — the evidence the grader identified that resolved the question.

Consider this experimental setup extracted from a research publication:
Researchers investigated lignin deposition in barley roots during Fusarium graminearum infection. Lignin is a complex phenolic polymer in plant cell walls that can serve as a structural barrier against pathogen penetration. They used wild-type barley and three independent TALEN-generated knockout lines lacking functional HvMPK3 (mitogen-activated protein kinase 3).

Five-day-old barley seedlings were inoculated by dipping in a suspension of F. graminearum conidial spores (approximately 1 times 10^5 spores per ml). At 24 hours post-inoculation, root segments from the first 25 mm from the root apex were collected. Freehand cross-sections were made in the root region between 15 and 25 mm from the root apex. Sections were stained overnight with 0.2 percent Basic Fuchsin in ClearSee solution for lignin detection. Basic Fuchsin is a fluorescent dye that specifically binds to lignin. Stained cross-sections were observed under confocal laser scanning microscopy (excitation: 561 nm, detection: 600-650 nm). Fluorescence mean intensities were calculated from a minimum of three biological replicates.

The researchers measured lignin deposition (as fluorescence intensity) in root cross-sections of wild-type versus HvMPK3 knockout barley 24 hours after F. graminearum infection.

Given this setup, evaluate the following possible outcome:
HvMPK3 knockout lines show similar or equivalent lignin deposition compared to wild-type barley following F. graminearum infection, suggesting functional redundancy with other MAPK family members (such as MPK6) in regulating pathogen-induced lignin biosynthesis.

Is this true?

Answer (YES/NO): NO